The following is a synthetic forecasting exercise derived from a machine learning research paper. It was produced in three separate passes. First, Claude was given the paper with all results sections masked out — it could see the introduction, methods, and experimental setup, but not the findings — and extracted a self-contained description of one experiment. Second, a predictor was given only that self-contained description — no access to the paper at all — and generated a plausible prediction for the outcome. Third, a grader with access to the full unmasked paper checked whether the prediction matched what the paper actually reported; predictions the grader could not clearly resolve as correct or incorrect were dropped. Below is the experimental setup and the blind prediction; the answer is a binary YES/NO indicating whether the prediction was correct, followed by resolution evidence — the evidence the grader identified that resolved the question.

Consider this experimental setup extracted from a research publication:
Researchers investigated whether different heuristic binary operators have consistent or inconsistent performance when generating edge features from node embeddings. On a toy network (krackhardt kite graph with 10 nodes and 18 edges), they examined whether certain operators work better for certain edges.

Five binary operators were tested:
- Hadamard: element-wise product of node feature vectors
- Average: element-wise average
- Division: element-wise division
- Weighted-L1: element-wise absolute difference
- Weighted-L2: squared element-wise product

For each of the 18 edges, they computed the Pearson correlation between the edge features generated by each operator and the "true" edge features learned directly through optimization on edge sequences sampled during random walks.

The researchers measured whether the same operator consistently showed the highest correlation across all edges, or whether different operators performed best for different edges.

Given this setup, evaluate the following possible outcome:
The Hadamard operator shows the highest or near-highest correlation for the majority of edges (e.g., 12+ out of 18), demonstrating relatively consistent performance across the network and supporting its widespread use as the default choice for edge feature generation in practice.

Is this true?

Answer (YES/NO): NO